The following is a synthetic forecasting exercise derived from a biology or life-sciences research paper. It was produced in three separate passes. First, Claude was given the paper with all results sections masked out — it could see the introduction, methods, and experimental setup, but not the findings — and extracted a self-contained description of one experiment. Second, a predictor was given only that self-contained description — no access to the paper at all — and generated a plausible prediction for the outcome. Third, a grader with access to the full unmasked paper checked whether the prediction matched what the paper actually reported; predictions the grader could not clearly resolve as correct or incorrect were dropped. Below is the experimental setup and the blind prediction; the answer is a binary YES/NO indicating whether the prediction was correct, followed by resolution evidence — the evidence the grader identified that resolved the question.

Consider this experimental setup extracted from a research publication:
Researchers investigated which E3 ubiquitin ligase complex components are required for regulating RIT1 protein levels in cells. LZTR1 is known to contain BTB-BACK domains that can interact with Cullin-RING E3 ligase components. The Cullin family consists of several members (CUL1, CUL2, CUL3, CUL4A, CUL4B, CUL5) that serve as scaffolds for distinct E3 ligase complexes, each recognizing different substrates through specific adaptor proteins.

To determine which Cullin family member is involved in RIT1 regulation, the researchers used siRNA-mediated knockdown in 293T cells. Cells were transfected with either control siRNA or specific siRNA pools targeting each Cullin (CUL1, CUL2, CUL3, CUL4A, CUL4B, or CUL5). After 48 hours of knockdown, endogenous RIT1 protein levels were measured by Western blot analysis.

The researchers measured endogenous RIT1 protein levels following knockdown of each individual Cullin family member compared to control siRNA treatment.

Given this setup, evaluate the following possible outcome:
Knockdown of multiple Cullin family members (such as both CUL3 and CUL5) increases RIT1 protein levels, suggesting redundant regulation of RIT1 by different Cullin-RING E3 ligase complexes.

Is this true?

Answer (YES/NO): NO